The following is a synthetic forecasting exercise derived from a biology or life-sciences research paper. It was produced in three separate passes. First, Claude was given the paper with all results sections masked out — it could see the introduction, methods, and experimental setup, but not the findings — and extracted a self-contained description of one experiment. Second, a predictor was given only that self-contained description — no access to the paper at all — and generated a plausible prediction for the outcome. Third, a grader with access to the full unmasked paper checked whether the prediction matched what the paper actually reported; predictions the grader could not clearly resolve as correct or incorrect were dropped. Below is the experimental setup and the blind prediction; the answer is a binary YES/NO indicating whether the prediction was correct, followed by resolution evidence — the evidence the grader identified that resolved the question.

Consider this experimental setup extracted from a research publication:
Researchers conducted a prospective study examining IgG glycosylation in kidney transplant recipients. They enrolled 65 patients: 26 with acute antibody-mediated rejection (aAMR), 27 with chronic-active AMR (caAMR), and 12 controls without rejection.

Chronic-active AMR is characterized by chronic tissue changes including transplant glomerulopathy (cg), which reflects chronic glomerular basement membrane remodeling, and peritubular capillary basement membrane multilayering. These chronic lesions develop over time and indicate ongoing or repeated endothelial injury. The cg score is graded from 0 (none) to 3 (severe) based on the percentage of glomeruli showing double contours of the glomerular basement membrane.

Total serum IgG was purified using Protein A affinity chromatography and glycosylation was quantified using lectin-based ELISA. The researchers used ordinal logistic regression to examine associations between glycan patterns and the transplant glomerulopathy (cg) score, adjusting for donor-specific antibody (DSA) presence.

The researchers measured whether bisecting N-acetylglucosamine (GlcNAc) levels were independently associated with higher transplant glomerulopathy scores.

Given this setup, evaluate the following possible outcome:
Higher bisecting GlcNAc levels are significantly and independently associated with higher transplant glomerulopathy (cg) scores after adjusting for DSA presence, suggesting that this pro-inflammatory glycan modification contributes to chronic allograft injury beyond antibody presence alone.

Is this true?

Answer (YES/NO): YES